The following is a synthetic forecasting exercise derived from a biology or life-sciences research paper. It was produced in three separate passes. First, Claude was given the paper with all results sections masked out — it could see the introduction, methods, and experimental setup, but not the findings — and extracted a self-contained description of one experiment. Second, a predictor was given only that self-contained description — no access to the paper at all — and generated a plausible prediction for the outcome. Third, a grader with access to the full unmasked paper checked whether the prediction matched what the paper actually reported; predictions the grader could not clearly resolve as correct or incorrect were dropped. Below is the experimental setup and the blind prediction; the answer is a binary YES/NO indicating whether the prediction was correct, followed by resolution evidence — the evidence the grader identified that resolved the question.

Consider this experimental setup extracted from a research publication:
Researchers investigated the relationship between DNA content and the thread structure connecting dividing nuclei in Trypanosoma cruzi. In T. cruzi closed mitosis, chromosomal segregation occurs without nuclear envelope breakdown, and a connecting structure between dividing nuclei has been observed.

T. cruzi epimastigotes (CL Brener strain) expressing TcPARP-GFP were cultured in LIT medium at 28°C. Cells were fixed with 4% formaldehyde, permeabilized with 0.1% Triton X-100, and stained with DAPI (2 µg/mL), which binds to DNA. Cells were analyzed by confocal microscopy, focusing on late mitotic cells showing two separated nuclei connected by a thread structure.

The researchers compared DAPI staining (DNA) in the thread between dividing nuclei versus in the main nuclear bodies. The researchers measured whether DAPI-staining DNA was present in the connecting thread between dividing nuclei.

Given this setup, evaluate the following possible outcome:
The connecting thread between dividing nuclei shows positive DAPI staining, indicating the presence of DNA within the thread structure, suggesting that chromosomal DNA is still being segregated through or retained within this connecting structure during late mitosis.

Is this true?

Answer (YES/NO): NO